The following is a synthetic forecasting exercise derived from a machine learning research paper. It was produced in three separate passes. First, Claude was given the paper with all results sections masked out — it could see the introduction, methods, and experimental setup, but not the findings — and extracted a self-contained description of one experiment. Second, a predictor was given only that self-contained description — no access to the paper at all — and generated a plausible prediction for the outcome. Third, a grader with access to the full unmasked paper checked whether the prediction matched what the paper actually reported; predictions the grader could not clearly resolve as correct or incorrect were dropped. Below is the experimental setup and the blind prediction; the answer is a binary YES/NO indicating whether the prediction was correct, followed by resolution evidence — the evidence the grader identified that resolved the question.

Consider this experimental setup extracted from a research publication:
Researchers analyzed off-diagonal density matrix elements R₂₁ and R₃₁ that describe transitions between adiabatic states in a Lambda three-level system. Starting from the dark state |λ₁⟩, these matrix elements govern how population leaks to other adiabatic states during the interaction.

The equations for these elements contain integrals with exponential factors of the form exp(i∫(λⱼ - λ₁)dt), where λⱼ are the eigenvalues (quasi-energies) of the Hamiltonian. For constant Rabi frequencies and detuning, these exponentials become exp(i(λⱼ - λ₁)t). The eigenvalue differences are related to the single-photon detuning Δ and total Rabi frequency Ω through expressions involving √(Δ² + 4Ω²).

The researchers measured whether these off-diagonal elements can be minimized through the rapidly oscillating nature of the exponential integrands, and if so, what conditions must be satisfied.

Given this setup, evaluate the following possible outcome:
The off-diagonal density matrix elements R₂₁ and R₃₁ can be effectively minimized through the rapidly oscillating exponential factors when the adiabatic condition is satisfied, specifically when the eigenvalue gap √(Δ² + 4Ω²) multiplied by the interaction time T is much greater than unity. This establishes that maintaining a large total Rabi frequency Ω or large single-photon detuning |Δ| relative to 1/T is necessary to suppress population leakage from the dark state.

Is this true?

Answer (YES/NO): YES